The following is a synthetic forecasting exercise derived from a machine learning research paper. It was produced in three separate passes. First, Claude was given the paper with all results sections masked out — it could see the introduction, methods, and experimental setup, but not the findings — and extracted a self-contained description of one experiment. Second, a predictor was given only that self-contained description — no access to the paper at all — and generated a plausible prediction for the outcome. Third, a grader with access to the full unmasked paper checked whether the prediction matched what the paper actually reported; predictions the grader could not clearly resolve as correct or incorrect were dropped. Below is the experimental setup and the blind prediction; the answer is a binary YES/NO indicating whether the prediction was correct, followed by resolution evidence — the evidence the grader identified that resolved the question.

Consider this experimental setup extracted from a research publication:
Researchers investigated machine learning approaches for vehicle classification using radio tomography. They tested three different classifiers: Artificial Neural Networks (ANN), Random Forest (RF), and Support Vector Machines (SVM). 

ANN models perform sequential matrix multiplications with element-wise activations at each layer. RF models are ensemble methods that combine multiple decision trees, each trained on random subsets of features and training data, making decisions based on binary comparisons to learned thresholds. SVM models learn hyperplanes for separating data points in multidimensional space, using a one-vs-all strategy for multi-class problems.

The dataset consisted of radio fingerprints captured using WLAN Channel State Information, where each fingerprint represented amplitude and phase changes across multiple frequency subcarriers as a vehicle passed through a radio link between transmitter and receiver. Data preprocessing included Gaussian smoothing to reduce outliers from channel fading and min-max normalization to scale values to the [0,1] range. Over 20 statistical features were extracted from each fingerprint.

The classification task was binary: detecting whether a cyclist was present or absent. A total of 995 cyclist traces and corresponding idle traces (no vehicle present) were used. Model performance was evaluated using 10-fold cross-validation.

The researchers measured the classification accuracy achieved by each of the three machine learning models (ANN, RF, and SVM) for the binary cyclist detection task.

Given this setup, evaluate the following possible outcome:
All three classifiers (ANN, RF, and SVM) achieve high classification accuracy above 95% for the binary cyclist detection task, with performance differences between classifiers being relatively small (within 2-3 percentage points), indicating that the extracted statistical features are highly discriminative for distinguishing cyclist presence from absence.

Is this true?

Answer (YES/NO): YES